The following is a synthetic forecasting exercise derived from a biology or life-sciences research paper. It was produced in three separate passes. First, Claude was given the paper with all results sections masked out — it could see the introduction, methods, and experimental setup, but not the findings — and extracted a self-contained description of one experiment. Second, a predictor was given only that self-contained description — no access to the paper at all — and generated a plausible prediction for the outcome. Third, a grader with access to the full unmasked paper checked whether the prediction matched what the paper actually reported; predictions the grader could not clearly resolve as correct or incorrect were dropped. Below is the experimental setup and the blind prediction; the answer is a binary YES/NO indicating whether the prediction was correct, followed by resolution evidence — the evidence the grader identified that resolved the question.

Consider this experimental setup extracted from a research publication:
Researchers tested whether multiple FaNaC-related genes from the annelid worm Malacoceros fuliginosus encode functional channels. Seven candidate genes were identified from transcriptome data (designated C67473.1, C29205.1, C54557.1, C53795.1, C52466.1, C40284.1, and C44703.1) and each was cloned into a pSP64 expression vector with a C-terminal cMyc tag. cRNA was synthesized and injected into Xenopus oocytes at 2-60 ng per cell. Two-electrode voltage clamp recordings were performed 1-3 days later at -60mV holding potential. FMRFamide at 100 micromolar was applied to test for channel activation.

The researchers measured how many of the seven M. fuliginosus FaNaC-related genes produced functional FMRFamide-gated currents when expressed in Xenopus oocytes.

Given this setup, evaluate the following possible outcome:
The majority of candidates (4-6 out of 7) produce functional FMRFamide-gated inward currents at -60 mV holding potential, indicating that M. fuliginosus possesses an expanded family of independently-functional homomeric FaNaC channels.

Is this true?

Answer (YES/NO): NO